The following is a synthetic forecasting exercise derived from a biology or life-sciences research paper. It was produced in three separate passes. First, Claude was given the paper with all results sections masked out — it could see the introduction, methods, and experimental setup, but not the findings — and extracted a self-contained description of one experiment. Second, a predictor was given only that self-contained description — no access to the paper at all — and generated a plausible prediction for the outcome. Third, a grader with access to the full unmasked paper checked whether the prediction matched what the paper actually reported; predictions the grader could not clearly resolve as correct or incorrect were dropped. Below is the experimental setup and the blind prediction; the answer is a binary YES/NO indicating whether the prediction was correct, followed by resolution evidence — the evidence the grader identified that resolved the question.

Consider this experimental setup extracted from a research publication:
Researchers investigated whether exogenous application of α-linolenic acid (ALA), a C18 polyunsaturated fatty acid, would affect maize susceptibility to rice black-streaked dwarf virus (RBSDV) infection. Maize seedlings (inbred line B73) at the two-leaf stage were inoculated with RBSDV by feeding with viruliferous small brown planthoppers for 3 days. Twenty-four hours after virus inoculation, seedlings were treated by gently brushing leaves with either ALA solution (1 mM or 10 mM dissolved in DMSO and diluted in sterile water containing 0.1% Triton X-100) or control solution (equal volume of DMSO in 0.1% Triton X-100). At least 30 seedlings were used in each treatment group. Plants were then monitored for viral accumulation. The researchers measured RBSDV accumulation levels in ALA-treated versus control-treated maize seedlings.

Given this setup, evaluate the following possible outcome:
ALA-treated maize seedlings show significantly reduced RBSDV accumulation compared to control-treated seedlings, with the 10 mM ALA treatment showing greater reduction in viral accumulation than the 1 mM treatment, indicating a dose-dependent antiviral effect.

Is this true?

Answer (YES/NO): NO